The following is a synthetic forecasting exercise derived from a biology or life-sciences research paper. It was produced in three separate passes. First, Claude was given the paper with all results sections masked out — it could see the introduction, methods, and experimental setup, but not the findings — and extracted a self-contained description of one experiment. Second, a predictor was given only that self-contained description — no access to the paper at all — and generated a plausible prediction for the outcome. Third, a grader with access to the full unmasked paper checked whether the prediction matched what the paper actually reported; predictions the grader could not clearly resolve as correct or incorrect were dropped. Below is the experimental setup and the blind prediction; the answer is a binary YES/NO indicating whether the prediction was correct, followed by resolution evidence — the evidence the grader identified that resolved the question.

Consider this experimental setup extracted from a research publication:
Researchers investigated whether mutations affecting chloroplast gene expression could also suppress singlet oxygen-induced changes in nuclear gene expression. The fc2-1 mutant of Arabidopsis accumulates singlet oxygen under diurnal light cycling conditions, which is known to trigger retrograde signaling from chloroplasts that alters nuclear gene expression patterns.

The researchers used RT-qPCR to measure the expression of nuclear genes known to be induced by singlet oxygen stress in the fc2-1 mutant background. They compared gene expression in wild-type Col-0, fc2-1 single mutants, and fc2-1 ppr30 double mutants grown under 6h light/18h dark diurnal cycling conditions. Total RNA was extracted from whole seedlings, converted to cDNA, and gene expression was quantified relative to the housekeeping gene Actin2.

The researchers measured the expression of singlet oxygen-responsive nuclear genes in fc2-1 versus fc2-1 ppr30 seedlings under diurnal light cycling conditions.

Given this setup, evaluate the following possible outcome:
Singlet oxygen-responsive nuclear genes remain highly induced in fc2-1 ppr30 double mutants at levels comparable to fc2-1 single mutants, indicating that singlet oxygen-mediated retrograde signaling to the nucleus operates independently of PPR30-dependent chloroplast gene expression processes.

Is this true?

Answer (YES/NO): NO